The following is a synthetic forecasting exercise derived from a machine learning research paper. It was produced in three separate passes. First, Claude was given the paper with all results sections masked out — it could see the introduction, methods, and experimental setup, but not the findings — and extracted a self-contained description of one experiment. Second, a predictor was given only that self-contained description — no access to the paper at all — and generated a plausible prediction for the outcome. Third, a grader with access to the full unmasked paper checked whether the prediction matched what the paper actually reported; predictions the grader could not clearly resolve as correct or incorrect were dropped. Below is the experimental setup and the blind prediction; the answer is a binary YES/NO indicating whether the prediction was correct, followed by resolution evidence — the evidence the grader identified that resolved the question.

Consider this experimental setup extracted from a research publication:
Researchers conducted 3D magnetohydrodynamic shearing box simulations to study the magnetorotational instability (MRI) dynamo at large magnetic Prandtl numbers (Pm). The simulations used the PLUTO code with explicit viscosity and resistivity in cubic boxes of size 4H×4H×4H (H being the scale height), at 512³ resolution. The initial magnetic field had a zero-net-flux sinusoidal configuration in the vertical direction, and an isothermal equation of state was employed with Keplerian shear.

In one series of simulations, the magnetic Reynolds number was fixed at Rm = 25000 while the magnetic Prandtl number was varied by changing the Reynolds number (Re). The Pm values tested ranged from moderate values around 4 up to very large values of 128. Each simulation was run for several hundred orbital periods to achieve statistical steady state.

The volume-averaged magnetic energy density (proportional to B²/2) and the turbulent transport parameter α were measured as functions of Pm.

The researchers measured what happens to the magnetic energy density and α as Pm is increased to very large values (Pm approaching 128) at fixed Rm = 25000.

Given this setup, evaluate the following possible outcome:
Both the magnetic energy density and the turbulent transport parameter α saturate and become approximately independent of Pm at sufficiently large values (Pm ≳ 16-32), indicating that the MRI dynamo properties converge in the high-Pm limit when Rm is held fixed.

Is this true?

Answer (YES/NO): NO